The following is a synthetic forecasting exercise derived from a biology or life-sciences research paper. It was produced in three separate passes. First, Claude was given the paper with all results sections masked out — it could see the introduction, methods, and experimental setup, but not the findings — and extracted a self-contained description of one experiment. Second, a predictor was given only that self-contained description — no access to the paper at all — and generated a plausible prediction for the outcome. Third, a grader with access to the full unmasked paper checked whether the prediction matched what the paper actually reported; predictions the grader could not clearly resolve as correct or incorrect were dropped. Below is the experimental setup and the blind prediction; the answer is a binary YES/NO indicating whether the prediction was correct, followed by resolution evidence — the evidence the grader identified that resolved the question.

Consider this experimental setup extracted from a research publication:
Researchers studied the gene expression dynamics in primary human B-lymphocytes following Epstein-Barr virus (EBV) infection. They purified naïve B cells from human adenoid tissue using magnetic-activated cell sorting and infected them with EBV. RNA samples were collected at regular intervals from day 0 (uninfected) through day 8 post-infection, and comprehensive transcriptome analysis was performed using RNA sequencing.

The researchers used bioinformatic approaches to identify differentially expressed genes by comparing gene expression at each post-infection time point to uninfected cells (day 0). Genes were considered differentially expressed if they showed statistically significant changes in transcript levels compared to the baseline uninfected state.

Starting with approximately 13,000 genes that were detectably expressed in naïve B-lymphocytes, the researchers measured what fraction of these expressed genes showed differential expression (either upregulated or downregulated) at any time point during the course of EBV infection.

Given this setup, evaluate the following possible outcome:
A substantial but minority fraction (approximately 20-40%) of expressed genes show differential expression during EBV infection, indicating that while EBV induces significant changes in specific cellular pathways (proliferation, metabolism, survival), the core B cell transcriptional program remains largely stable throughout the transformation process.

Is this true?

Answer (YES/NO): NO